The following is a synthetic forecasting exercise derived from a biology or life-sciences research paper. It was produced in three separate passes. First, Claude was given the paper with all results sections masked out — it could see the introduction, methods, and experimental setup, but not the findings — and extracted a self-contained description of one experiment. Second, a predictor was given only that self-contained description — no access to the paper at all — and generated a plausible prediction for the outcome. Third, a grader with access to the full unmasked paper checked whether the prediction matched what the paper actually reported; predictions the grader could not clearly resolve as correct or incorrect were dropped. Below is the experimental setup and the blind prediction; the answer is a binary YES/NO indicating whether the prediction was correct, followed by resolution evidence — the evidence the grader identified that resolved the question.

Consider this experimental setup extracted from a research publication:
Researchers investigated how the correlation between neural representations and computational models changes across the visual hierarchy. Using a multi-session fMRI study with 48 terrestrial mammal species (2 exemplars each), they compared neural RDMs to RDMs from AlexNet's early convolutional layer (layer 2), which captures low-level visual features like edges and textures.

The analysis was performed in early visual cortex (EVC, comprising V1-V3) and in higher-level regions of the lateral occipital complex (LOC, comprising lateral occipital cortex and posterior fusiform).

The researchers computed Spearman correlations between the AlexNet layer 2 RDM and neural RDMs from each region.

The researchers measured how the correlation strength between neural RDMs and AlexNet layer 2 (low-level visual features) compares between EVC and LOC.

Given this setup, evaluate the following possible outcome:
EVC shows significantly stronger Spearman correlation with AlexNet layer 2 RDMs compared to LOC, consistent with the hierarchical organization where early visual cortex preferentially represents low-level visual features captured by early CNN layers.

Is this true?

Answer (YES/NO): YES